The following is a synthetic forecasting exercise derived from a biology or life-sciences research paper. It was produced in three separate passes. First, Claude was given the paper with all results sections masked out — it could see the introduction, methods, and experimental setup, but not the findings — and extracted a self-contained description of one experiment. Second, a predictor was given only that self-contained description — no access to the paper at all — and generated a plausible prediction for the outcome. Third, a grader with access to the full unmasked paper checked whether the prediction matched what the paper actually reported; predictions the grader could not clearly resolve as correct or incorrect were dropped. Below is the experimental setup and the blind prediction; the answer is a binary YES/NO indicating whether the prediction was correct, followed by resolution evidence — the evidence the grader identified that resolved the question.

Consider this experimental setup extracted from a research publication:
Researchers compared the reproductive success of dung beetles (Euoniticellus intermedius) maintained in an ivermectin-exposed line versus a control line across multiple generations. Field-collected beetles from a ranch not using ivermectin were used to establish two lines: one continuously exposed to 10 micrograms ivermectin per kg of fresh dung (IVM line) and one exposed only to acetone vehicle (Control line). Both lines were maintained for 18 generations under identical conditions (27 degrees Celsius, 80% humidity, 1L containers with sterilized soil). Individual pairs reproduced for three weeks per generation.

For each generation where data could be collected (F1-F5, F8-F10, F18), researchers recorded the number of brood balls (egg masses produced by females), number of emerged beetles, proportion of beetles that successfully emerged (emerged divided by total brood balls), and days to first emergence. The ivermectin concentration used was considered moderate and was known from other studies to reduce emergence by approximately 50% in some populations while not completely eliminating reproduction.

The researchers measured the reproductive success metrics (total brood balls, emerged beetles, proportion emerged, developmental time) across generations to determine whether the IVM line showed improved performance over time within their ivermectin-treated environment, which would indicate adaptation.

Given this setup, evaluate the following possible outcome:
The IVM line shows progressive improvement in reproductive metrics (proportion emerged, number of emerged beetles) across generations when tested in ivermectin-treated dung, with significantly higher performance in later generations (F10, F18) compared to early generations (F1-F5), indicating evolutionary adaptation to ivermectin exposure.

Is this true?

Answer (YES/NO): NO